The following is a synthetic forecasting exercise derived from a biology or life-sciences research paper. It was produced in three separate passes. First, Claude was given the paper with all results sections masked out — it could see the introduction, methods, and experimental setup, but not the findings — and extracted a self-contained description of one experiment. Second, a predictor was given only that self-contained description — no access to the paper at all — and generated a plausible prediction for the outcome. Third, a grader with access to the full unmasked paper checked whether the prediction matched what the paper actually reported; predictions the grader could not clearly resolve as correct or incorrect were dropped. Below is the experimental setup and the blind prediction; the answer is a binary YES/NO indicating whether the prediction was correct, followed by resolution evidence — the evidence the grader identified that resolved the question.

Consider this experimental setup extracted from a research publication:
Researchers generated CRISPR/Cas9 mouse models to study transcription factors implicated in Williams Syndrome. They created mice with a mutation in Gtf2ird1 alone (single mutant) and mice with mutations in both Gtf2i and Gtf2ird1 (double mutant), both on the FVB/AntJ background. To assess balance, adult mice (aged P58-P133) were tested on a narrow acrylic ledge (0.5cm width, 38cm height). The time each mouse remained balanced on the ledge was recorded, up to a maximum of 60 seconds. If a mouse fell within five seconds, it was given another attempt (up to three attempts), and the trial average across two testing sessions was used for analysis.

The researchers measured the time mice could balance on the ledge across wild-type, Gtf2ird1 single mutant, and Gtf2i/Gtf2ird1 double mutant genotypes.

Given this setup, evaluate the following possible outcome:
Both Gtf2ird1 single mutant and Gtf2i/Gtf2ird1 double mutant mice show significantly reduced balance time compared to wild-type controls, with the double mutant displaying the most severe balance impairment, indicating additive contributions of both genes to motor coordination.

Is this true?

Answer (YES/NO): NO